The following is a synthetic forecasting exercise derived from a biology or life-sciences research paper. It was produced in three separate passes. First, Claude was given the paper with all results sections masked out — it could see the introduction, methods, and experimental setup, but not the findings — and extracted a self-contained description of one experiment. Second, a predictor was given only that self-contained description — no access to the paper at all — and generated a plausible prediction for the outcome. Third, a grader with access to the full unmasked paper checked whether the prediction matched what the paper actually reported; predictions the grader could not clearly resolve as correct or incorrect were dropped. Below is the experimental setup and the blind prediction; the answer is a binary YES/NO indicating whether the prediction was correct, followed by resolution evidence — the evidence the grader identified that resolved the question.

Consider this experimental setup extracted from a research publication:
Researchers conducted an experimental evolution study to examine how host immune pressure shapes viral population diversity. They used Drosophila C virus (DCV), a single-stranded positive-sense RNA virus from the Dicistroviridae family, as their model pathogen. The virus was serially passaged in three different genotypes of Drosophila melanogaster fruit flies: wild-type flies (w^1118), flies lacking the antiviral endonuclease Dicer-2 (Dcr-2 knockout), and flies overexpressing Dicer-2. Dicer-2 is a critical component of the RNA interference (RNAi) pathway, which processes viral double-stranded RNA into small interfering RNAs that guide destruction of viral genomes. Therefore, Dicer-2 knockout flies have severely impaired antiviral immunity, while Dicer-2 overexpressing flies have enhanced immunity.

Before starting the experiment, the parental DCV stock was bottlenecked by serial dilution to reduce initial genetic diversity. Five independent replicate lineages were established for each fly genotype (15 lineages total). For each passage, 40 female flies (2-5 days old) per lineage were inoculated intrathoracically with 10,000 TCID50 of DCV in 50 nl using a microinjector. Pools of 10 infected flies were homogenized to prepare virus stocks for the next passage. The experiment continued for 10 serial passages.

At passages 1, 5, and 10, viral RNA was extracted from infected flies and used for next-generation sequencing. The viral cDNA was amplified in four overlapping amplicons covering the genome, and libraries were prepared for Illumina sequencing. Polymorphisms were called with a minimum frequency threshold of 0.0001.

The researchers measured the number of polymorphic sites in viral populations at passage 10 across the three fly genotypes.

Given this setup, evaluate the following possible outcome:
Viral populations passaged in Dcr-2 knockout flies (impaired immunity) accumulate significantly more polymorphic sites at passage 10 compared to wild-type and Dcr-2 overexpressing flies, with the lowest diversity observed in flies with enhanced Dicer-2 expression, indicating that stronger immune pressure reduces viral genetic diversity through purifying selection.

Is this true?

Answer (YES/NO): NO